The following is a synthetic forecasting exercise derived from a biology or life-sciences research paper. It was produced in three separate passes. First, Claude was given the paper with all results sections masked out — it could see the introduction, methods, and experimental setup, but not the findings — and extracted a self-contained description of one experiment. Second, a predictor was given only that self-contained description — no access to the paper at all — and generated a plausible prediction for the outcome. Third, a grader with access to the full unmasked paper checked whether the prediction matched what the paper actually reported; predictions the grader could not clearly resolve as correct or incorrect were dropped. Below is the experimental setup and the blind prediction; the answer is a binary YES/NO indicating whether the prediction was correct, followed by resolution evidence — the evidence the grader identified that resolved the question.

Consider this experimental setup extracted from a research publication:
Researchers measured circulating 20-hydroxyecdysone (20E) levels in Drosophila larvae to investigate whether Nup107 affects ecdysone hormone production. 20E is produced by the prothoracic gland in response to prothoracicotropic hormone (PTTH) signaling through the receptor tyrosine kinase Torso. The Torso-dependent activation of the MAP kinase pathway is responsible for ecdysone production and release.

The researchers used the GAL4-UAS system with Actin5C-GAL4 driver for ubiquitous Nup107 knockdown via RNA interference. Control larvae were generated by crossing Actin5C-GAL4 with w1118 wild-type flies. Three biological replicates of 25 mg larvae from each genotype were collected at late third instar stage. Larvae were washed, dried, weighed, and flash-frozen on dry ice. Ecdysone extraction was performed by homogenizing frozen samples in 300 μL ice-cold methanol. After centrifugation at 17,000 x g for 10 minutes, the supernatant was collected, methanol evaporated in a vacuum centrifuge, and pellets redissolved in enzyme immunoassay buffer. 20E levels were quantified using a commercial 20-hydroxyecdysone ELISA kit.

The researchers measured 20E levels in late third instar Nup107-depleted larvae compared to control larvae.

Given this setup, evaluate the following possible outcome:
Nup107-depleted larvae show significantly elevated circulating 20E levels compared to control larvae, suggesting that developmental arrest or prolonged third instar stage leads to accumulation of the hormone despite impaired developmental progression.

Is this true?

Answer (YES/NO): NO